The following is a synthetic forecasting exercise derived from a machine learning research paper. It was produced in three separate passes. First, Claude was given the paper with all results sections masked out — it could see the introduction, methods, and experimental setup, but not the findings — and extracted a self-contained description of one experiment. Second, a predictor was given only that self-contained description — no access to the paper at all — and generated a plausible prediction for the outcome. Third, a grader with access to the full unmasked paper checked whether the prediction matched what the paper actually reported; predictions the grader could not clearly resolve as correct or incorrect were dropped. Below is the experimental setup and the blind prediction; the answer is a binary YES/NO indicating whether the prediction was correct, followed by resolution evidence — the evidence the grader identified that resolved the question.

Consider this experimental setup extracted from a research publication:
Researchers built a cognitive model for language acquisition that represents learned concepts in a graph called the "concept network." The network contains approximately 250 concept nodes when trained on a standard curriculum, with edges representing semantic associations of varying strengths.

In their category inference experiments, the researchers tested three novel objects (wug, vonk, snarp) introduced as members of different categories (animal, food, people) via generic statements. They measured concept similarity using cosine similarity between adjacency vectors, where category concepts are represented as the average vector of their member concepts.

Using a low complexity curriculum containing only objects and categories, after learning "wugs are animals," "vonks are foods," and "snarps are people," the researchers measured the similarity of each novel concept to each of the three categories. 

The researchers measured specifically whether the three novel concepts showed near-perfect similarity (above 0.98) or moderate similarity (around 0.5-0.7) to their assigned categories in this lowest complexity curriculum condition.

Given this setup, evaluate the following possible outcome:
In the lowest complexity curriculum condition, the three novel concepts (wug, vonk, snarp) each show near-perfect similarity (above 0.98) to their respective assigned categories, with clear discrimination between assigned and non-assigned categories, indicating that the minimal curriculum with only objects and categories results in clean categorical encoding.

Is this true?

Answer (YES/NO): YES